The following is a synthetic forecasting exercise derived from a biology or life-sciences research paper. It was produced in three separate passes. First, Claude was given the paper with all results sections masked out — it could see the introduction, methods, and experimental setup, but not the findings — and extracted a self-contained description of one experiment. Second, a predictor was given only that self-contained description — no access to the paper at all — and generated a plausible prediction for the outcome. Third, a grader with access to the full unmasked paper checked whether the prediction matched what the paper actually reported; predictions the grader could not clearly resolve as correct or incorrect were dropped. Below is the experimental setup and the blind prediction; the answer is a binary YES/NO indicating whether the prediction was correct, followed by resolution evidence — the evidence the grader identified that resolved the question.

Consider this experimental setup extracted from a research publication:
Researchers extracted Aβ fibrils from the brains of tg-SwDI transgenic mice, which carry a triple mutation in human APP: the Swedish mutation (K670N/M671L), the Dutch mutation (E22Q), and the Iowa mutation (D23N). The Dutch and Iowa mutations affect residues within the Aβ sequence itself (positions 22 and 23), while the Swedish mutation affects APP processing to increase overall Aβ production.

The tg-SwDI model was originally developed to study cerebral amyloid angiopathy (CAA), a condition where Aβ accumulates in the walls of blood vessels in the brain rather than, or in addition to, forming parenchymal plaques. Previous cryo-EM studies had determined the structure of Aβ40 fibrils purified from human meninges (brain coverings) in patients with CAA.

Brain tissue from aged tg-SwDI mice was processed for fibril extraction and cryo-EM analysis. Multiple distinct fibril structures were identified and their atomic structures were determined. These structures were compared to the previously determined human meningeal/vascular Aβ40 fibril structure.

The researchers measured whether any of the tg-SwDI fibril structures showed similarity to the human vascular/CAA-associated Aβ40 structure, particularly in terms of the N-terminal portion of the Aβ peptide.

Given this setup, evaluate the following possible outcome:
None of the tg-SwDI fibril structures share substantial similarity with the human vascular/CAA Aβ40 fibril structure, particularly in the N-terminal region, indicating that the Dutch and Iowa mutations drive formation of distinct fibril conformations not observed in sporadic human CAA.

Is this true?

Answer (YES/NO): NO